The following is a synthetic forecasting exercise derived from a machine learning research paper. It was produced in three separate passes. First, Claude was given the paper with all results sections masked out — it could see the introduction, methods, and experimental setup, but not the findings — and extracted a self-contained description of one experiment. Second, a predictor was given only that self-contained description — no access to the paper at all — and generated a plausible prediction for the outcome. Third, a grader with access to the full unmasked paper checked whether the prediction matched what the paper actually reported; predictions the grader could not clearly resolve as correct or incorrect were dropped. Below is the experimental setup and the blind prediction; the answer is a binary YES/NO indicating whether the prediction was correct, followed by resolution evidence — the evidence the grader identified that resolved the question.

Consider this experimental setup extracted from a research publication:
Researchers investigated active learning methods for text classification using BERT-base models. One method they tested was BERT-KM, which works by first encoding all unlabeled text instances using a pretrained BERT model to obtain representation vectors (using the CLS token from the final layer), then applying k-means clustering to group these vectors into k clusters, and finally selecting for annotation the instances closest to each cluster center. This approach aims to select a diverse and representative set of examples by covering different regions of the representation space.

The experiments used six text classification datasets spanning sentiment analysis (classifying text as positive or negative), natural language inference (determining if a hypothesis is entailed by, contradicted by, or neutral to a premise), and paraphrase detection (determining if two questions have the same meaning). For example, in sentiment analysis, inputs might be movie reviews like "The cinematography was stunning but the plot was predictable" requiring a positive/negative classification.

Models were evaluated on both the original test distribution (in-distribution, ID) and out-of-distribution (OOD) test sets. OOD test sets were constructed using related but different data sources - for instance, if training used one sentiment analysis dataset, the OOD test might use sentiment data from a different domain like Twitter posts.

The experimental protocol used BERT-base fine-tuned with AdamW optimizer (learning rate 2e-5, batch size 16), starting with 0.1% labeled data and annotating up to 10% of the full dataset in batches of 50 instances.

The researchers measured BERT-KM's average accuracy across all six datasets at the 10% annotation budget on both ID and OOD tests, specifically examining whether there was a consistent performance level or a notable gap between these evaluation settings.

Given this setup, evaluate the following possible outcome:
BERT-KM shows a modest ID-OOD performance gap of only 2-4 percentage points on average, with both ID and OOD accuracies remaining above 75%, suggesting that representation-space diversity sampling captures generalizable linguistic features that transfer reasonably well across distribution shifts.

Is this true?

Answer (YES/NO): NO